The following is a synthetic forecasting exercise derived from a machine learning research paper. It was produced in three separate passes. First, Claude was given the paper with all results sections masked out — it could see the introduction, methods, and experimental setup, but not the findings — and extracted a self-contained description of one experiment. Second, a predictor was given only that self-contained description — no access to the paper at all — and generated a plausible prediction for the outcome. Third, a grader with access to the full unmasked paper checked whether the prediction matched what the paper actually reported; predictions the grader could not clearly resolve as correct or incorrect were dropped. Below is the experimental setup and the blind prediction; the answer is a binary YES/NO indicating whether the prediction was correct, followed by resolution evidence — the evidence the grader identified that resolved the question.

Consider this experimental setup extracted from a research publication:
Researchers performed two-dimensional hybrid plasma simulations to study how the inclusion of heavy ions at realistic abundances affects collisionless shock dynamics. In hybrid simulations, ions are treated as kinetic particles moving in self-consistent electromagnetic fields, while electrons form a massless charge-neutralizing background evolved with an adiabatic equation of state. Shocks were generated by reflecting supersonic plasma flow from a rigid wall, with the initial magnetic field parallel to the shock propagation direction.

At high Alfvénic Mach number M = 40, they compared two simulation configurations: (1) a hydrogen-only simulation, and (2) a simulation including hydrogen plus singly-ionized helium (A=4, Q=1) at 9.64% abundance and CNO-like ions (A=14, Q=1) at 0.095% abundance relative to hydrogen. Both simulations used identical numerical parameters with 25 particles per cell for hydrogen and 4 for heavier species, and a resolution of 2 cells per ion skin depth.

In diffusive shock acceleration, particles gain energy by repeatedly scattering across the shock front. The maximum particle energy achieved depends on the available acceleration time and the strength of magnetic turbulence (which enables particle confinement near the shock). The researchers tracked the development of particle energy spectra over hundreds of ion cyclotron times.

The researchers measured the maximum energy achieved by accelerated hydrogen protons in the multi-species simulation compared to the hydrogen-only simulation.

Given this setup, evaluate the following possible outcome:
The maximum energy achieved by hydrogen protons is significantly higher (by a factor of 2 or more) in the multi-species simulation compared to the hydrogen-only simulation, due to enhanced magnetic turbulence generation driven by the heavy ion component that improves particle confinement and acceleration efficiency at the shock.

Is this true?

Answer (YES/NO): YES